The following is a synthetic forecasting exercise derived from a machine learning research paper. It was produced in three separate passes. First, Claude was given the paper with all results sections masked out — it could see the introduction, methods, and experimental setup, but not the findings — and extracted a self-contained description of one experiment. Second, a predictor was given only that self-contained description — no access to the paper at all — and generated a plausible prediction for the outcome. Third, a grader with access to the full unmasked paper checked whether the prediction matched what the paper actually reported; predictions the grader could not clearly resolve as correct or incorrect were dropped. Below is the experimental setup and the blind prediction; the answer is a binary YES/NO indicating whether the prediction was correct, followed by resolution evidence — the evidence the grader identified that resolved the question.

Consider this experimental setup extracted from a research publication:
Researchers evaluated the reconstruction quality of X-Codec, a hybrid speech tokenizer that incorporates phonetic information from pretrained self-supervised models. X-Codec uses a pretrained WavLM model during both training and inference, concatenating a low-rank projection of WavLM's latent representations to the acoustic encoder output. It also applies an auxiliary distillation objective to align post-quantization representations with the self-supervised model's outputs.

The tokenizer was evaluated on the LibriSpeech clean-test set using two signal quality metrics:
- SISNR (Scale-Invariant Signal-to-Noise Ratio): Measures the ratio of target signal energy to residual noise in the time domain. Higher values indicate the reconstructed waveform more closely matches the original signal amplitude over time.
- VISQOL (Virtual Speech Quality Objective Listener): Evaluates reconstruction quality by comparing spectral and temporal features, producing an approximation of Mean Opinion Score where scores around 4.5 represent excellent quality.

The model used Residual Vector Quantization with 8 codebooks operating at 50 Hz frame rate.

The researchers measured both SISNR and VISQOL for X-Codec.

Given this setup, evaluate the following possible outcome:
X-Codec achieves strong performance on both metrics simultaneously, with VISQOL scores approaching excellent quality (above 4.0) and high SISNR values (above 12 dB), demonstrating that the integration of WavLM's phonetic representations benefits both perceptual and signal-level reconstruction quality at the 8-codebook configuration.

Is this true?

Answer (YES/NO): NO